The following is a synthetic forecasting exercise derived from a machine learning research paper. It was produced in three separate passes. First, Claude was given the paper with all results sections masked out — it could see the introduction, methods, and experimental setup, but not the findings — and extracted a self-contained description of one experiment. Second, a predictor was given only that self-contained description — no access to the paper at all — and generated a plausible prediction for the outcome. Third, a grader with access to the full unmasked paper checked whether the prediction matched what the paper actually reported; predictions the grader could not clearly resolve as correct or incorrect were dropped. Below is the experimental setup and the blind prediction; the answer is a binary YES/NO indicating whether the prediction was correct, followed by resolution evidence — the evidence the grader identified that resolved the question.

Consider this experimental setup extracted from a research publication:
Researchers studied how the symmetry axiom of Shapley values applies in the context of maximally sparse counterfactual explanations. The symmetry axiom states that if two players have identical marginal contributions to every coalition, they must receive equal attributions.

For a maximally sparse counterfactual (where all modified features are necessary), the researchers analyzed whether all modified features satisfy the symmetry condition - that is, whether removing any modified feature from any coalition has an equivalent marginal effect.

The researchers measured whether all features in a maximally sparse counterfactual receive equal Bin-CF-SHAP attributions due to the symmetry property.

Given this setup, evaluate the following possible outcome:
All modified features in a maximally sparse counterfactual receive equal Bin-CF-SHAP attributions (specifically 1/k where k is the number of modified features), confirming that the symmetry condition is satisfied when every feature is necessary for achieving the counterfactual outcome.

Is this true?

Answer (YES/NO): YES